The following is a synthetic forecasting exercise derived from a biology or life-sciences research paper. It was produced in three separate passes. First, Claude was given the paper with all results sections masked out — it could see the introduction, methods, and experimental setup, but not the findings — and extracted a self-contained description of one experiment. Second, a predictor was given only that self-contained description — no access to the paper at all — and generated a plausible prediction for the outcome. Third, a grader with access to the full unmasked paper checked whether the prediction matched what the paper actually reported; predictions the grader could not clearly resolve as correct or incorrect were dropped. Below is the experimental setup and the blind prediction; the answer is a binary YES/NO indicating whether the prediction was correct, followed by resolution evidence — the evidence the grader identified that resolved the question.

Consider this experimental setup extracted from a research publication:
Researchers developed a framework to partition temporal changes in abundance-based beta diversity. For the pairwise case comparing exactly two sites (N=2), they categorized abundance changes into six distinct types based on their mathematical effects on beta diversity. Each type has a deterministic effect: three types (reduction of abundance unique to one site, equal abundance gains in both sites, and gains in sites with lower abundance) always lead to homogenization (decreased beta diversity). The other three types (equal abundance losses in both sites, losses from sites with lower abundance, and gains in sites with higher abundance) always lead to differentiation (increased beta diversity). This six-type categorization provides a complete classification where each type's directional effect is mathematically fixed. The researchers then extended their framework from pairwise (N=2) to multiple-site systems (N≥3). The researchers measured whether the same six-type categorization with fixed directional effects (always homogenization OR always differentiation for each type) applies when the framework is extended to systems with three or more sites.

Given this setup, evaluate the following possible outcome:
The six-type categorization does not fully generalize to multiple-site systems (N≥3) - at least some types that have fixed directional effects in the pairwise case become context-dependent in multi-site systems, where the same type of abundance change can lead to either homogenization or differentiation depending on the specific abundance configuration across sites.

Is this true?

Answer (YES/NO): YES